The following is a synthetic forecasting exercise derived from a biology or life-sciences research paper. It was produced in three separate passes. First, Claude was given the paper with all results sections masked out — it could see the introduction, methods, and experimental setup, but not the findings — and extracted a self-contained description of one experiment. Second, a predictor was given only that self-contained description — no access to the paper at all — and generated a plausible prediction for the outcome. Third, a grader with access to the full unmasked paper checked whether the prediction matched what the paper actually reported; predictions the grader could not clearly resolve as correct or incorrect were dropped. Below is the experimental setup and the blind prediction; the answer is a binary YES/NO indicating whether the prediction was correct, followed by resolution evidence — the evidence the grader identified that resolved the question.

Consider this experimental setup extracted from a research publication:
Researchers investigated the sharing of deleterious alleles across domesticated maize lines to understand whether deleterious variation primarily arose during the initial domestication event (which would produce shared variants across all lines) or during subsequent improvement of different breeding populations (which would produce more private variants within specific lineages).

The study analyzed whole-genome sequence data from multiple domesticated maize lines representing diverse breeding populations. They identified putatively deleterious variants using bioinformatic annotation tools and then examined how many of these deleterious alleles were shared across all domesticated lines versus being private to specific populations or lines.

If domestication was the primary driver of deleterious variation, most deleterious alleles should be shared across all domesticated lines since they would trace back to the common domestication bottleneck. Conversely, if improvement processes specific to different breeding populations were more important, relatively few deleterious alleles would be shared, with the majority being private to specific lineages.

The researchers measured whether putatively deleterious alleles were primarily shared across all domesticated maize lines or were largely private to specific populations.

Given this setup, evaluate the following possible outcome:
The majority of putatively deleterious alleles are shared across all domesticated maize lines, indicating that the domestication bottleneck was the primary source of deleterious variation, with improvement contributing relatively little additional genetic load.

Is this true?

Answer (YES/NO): NO